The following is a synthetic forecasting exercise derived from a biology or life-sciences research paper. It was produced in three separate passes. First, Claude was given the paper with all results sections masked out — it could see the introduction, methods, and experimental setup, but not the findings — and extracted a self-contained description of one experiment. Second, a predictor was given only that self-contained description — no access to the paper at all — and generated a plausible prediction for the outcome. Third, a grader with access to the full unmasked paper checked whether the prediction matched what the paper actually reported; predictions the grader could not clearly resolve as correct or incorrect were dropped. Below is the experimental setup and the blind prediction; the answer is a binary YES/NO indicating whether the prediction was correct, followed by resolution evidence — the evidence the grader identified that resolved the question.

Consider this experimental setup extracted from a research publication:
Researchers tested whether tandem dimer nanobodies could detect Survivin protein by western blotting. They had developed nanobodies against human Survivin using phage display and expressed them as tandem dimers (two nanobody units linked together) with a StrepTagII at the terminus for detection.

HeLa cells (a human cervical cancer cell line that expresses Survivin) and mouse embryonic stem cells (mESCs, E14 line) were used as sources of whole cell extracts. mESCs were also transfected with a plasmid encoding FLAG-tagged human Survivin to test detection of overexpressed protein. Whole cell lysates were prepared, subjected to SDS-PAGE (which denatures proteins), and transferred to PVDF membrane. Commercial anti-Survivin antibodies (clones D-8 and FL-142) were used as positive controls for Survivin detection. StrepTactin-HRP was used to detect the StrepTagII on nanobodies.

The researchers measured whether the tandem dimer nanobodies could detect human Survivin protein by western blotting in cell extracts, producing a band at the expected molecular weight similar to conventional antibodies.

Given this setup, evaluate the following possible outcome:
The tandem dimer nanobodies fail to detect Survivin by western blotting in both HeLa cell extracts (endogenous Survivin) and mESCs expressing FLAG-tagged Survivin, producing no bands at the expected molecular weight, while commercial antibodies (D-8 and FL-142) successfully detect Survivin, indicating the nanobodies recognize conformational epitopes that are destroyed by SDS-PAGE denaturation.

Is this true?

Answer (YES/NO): NO